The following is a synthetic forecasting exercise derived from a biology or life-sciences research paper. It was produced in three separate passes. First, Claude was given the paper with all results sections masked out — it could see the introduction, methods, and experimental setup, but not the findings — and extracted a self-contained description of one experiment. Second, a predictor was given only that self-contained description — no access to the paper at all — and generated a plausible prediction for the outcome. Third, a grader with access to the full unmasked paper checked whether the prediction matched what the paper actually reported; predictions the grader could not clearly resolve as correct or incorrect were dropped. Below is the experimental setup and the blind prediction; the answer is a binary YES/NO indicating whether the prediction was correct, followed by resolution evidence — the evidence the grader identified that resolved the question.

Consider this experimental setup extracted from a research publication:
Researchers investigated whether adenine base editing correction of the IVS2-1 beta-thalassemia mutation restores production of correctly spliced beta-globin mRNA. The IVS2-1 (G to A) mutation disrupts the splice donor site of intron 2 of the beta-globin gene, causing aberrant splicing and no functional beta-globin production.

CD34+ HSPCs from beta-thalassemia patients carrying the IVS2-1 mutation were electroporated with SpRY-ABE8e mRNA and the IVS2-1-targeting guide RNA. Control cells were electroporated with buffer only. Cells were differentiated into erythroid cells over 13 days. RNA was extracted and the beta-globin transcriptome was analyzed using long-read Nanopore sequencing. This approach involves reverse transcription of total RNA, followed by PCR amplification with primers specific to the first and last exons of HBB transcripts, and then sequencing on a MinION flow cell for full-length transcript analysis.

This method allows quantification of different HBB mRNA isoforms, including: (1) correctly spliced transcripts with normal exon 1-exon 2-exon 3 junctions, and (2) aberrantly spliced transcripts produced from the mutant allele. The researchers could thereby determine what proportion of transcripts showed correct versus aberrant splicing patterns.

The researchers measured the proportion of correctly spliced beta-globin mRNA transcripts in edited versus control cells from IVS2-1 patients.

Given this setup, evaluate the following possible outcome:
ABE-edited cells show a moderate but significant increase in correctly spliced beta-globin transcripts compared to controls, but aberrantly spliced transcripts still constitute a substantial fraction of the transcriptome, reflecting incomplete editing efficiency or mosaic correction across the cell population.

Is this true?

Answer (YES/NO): NO